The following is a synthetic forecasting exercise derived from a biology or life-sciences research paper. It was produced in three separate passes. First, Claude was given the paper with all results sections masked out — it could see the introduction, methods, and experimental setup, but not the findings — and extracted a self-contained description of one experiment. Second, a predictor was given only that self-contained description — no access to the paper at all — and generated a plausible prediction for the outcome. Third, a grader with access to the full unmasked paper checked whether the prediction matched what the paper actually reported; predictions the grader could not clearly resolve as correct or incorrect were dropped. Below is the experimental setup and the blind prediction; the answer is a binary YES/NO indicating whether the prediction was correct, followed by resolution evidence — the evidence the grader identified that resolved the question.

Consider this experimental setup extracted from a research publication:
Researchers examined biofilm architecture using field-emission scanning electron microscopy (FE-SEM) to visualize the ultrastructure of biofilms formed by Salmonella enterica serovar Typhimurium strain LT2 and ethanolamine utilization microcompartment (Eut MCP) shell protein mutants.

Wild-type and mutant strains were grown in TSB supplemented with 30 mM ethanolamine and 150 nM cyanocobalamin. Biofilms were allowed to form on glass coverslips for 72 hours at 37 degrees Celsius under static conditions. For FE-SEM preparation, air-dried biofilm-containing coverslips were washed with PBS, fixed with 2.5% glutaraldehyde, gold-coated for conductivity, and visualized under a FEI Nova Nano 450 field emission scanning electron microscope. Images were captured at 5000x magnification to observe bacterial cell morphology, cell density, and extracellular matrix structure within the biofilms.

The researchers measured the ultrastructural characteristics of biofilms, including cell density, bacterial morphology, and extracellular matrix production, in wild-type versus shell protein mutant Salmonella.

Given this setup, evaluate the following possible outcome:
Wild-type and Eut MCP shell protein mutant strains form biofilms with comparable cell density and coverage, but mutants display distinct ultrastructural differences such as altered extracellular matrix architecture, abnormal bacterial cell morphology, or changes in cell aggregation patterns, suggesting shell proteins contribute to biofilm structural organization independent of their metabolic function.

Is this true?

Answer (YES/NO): NO